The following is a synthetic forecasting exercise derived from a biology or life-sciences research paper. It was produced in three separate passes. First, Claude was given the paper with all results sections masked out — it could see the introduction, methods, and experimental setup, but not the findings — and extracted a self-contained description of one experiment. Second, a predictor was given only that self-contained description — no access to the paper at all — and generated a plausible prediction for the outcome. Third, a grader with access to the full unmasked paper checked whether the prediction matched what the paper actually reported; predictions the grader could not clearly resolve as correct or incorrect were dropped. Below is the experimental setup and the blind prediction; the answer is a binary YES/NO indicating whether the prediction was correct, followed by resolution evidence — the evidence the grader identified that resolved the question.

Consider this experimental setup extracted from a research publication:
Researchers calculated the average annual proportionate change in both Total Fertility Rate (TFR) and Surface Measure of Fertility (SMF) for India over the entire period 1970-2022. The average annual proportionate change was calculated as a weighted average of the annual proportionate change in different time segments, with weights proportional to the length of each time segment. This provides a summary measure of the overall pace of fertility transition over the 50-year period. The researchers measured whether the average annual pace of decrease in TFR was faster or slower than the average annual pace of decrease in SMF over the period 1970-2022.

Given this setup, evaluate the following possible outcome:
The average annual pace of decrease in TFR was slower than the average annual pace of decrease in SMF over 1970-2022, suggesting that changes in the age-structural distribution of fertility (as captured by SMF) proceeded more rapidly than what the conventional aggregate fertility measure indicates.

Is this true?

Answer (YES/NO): YES